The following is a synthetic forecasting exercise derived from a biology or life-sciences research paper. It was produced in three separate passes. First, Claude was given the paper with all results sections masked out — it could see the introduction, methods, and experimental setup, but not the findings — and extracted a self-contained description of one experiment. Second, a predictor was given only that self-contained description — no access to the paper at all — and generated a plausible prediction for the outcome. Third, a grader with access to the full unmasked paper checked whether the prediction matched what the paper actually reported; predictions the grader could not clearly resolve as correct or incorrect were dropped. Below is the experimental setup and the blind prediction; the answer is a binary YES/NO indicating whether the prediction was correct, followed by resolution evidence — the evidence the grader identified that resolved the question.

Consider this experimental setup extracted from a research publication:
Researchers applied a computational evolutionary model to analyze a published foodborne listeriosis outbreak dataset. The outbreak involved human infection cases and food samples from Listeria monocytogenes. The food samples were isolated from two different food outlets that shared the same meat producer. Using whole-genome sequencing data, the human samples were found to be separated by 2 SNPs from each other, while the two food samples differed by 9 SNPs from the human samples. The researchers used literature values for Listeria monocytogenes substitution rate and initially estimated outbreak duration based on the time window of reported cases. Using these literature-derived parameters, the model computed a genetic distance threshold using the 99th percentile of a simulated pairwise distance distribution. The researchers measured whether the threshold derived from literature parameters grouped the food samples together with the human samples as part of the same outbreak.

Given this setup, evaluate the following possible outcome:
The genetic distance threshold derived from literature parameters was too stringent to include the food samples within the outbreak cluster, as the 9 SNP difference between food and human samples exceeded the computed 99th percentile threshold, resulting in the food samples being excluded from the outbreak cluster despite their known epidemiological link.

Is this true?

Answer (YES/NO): YES